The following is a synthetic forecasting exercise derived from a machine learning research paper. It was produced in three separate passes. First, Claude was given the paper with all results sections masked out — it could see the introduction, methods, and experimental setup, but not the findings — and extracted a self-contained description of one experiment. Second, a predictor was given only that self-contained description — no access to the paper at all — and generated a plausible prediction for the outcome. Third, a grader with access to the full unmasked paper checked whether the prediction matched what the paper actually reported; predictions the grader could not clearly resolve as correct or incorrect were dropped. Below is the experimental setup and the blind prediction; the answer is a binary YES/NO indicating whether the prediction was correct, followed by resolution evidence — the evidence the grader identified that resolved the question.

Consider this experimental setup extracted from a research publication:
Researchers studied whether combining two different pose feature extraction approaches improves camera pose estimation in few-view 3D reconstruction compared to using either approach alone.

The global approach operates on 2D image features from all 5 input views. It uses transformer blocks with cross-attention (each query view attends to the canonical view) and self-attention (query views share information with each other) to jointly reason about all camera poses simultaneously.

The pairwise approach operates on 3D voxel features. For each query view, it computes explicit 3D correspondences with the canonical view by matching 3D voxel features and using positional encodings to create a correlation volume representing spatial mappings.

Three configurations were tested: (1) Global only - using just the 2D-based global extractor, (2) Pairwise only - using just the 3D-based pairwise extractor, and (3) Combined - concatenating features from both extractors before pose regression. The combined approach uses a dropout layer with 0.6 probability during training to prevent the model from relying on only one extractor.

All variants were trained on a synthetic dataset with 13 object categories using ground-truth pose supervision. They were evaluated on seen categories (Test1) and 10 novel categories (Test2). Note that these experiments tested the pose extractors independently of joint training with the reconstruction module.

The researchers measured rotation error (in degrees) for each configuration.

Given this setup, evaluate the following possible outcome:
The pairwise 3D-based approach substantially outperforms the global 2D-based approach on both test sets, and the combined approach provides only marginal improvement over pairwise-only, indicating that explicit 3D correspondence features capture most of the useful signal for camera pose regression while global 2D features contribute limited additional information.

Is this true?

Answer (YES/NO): NO